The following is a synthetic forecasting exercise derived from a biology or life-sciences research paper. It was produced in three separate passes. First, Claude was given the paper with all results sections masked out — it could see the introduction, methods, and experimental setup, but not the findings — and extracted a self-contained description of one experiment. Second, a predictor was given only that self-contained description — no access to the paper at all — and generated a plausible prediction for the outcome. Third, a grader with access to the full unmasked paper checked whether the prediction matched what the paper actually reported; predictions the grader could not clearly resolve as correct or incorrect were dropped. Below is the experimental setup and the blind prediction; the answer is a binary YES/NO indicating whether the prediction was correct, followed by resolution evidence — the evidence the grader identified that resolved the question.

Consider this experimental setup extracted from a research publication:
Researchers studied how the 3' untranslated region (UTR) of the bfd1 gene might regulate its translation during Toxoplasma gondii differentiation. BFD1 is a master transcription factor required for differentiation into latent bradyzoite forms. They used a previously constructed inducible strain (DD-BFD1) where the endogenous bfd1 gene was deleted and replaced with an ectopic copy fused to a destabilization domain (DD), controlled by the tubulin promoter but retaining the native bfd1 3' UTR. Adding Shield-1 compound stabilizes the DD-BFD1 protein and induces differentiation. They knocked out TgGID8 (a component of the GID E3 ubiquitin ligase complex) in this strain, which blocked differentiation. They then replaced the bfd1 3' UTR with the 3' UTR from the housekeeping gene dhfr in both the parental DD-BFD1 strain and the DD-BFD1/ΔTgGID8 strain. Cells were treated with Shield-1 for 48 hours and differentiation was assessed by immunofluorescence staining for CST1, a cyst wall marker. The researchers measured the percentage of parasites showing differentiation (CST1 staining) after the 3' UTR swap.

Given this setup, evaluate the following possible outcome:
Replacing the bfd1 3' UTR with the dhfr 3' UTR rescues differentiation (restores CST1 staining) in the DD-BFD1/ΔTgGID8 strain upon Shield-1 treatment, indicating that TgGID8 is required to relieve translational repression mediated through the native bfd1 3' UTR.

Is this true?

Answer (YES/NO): YES